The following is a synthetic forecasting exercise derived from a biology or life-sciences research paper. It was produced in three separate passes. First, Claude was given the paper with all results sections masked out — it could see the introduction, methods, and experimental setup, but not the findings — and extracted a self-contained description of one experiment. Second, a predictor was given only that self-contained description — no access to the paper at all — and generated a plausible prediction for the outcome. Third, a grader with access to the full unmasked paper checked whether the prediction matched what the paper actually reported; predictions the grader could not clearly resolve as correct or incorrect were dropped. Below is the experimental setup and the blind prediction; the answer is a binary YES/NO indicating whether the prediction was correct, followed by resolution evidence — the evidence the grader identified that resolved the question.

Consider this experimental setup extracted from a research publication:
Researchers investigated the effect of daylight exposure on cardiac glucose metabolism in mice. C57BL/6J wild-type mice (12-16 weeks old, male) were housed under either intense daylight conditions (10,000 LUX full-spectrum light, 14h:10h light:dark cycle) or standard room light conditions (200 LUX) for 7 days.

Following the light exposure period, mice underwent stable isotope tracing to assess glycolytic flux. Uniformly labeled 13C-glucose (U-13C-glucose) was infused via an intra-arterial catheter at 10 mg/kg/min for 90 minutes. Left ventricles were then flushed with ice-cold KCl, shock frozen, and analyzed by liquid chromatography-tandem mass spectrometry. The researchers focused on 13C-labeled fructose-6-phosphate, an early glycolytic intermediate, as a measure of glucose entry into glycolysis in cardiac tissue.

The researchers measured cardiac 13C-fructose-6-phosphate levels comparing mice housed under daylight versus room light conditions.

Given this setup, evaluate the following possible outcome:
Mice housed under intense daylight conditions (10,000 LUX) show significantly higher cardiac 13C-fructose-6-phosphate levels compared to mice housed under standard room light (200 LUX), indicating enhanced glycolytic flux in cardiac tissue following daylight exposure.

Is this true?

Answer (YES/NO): YES